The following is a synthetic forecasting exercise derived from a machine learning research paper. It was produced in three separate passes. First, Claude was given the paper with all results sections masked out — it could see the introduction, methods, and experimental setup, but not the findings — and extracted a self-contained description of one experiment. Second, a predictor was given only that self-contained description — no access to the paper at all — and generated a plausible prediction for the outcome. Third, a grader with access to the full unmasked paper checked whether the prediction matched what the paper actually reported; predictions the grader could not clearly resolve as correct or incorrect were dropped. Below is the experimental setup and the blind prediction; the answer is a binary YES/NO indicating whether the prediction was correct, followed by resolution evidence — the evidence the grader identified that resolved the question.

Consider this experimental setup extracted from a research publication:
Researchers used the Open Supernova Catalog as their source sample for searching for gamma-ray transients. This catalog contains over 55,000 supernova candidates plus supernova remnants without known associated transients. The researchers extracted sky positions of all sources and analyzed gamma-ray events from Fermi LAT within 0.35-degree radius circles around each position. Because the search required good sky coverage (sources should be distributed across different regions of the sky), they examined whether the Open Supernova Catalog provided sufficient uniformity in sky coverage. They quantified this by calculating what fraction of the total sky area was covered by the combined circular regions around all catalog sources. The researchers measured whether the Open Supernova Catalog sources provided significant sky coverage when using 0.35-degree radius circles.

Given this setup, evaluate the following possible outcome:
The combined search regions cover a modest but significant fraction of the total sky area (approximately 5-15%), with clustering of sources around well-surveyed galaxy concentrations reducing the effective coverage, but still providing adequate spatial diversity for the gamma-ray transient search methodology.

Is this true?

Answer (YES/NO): NO